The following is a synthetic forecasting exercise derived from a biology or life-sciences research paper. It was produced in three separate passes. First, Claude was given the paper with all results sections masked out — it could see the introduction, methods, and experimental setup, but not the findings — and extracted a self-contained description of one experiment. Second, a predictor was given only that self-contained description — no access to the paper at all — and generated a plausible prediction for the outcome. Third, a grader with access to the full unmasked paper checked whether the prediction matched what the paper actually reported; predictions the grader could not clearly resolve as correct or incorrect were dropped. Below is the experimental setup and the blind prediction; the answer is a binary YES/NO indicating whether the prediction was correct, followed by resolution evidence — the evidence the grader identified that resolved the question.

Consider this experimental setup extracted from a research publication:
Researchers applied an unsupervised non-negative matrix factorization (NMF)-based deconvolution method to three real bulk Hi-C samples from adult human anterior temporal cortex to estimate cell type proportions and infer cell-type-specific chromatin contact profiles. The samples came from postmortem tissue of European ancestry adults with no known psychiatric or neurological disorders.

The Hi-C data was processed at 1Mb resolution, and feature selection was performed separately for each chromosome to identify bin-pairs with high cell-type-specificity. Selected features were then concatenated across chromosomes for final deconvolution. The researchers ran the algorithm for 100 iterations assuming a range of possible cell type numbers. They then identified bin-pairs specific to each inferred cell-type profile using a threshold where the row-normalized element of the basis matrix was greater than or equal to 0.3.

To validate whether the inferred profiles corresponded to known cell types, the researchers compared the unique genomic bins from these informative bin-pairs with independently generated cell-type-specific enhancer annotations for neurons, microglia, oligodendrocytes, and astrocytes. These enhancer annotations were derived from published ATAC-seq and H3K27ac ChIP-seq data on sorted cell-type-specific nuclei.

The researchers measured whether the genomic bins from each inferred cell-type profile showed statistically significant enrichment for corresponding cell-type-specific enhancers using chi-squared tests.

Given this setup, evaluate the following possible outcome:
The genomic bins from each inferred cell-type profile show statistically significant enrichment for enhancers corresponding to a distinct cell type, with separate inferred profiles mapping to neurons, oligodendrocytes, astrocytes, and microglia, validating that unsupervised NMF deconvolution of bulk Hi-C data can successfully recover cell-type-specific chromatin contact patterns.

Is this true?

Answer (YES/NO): NO